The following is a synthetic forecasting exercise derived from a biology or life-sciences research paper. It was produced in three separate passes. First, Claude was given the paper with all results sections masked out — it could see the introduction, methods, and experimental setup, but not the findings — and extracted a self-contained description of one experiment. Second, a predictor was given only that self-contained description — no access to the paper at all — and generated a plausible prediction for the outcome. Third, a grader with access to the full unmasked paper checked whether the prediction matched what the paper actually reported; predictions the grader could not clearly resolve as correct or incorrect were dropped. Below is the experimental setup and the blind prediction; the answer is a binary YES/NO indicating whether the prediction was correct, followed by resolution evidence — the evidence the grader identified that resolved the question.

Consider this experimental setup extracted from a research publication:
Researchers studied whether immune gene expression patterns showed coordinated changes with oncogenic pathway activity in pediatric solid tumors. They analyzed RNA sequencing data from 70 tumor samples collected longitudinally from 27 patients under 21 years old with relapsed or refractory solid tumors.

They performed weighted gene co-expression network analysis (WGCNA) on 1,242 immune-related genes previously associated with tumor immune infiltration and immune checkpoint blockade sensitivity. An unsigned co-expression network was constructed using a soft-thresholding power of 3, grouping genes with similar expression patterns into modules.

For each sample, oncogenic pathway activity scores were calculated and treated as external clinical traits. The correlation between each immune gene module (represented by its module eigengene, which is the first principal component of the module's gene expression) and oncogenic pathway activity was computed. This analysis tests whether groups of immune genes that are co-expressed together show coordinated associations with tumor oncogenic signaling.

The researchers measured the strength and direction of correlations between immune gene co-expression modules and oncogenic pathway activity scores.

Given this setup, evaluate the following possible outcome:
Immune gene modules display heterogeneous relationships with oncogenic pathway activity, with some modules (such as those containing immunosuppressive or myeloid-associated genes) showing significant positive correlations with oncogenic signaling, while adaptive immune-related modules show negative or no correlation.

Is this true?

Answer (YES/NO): NO